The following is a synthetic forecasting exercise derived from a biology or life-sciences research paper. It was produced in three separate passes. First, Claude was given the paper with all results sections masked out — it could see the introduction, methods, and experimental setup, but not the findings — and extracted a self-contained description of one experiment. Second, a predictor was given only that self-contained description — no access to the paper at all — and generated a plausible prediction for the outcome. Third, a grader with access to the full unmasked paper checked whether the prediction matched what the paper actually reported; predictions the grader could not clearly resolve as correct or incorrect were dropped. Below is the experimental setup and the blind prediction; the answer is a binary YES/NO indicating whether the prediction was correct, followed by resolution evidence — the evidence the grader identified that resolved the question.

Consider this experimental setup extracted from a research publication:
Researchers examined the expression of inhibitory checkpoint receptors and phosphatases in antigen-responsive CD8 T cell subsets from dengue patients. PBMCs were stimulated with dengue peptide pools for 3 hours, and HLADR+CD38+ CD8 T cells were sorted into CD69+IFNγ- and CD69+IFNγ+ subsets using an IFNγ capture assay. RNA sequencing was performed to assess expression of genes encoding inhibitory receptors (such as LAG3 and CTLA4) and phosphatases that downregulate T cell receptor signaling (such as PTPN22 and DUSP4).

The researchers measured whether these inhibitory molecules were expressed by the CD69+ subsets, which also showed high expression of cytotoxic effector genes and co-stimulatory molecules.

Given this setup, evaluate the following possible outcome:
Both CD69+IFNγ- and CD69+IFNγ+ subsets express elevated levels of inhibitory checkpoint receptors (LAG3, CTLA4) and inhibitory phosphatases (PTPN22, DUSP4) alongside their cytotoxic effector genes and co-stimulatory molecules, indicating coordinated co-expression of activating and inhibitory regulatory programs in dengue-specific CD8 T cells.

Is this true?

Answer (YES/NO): YES